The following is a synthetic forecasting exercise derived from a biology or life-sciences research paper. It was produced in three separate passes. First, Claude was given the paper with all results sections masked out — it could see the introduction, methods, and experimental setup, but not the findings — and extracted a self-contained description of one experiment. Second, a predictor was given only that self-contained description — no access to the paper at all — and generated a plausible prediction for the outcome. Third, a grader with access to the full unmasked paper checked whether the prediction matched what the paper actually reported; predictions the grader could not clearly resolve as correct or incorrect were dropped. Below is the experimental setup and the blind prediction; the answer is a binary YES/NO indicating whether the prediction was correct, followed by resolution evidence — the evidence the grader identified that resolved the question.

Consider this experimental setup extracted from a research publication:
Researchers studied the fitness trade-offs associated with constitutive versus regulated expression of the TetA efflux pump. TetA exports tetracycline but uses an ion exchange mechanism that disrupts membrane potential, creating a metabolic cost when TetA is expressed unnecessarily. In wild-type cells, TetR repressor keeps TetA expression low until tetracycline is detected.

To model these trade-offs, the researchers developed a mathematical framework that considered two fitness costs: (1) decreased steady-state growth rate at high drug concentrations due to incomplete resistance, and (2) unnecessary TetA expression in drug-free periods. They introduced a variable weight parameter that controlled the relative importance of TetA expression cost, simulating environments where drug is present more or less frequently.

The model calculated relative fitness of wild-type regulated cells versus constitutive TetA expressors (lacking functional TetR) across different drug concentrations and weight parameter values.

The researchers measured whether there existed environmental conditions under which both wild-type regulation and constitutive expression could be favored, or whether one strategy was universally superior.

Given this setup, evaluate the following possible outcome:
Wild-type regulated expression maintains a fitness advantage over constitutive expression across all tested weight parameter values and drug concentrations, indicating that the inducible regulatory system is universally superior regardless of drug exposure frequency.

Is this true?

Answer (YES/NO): NO